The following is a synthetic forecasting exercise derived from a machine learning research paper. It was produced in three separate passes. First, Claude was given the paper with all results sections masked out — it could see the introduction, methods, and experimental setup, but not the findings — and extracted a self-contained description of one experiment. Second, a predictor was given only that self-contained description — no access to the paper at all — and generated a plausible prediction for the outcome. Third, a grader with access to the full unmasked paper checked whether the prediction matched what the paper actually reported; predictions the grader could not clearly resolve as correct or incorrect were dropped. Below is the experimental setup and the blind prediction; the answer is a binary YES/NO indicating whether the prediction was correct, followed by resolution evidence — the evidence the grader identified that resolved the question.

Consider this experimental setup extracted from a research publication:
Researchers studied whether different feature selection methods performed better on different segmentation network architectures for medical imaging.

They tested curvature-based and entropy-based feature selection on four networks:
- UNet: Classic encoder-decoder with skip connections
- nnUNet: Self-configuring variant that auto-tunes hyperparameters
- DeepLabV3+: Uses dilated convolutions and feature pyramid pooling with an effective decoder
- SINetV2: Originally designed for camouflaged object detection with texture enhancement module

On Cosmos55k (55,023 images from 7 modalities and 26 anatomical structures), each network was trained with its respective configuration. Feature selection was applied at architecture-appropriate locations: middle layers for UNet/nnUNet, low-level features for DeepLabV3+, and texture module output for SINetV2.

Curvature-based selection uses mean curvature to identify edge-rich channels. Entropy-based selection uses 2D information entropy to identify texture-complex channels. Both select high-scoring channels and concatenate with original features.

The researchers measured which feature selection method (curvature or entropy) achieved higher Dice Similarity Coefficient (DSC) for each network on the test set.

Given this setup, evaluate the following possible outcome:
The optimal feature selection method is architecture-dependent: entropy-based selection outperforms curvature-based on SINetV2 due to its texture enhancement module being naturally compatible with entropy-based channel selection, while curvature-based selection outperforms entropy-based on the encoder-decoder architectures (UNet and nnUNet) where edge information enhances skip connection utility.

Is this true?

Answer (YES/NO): NO